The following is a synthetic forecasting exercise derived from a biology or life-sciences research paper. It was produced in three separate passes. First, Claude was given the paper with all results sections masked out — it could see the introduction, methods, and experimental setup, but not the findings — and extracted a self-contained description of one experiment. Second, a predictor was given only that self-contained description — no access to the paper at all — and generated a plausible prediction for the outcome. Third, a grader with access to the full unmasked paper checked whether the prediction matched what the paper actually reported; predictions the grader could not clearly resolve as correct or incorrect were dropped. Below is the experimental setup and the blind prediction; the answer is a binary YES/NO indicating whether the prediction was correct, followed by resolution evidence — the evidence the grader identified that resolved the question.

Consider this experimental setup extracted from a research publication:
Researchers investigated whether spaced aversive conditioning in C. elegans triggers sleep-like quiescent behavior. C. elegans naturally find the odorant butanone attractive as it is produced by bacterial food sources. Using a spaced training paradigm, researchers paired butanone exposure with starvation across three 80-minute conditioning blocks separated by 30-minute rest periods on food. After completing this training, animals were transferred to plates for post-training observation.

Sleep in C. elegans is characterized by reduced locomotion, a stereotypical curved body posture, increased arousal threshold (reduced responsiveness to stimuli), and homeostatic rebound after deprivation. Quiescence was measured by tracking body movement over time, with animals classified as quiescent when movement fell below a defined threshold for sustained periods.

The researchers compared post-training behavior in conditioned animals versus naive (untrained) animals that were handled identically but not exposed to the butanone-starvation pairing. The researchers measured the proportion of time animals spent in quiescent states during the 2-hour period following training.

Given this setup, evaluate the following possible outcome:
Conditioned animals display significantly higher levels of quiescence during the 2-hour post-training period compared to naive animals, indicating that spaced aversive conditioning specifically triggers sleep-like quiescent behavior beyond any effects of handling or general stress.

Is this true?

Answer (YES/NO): NO